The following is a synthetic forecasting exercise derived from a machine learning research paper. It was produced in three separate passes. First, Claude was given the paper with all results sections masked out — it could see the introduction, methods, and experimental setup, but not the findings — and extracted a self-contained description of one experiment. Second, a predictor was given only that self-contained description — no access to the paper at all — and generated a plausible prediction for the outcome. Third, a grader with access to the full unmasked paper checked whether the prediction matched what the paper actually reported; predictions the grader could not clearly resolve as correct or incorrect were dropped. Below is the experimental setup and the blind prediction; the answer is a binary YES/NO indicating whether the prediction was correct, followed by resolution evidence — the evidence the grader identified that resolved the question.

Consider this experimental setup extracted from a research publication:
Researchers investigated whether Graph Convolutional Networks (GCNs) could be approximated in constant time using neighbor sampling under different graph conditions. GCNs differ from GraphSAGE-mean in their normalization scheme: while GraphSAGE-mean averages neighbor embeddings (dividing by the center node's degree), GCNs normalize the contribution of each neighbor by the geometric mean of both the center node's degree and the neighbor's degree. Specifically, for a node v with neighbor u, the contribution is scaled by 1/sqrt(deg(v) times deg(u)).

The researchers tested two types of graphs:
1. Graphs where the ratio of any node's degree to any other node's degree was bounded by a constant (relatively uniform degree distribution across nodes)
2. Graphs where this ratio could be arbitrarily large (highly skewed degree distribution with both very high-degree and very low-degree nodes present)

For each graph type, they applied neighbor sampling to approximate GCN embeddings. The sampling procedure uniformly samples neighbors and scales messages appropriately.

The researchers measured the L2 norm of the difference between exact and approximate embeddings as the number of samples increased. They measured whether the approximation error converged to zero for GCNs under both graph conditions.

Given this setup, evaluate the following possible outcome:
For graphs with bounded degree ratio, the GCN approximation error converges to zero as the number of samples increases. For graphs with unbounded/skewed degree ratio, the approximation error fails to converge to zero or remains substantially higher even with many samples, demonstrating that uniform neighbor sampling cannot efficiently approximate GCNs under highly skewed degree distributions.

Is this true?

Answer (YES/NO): YES